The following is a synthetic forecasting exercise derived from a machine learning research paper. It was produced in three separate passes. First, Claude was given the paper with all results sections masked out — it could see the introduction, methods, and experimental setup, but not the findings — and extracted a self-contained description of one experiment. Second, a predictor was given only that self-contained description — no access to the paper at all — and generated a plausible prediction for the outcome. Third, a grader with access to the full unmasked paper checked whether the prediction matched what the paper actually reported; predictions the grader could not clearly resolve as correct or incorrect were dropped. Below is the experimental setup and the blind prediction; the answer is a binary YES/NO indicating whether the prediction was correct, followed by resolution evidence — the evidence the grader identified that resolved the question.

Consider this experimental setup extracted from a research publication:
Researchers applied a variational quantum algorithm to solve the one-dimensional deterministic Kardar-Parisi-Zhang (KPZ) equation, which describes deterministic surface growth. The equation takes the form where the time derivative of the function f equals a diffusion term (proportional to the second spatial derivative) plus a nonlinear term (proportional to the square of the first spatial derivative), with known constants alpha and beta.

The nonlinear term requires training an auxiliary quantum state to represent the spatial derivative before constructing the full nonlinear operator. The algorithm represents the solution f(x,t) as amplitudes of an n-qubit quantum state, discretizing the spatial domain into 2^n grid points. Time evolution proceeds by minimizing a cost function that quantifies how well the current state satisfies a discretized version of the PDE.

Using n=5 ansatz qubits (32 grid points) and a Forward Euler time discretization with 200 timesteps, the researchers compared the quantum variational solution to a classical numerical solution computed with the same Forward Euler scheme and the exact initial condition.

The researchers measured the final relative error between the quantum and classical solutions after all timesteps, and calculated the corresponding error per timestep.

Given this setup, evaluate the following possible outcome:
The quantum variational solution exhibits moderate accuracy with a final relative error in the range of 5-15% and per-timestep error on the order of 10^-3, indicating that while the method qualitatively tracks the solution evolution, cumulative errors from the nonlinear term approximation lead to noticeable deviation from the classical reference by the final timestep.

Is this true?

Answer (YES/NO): NO